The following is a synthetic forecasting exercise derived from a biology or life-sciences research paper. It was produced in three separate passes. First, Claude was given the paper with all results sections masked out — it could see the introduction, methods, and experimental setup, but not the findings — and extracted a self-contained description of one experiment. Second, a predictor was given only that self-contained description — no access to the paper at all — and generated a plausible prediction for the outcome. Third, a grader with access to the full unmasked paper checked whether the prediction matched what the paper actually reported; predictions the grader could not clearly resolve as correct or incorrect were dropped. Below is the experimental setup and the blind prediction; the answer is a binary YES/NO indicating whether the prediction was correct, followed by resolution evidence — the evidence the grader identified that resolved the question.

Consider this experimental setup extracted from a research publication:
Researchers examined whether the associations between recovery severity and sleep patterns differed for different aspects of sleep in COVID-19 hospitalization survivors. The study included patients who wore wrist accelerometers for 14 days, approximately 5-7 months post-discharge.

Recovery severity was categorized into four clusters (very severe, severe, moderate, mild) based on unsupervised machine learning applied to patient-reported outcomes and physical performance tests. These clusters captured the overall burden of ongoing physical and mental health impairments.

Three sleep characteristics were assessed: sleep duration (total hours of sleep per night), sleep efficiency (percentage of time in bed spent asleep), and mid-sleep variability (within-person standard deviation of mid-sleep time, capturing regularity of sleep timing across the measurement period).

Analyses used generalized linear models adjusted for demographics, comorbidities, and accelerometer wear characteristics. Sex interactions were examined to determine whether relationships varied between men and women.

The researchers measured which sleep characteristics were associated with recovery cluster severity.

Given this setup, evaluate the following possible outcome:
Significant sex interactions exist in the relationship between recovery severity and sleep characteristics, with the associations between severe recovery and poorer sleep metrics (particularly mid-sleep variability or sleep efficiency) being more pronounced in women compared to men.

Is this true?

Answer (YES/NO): NO